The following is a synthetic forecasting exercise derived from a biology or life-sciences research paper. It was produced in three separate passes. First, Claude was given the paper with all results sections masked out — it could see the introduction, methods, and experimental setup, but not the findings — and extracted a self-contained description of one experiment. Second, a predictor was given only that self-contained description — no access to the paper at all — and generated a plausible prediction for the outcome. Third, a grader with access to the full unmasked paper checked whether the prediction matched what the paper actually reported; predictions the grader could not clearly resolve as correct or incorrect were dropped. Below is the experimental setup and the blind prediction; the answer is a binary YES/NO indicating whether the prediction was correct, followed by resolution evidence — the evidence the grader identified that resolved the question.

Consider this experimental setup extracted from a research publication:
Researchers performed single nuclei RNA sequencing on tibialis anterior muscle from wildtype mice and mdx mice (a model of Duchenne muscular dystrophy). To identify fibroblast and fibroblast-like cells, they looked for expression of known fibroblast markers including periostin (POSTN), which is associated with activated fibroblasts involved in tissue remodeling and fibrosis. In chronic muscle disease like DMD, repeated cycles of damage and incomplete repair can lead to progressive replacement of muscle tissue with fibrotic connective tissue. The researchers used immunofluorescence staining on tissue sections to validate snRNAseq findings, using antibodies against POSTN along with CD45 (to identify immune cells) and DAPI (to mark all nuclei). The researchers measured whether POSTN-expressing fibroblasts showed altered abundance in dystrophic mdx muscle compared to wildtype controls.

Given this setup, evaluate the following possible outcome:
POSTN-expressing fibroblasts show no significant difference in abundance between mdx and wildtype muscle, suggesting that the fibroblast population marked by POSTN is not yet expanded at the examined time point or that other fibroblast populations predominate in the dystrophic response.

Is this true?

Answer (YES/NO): NO